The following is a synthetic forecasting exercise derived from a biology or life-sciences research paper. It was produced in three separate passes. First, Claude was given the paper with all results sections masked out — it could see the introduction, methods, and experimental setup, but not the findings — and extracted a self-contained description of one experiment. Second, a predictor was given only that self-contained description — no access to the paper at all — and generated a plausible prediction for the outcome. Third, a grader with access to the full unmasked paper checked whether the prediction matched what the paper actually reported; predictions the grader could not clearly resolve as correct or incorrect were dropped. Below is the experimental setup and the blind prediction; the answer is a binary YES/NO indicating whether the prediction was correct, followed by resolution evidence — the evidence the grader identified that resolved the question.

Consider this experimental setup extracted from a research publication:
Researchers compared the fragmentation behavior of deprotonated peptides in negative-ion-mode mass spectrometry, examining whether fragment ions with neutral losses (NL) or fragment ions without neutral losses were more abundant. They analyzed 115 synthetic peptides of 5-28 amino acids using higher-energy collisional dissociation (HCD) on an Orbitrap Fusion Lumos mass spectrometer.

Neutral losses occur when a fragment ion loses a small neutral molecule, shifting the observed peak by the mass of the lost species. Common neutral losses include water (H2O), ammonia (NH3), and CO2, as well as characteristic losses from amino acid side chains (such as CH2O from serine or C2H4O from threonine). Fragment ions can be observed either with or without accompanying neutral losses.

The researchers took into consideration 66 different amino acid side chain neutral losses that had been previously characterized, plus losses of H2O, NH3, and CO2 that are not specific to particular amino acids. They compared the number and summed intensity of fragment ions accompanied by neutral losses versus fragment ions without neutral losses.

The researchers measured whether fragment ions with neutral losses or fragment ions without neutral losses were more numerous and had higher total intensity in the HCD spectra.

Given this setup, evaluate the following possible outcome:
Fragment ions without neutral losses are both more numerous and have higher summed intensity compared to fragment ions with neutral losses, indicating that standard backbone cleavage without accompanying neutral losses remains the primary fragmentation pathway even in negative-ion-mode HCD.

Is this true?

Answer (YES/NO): NO